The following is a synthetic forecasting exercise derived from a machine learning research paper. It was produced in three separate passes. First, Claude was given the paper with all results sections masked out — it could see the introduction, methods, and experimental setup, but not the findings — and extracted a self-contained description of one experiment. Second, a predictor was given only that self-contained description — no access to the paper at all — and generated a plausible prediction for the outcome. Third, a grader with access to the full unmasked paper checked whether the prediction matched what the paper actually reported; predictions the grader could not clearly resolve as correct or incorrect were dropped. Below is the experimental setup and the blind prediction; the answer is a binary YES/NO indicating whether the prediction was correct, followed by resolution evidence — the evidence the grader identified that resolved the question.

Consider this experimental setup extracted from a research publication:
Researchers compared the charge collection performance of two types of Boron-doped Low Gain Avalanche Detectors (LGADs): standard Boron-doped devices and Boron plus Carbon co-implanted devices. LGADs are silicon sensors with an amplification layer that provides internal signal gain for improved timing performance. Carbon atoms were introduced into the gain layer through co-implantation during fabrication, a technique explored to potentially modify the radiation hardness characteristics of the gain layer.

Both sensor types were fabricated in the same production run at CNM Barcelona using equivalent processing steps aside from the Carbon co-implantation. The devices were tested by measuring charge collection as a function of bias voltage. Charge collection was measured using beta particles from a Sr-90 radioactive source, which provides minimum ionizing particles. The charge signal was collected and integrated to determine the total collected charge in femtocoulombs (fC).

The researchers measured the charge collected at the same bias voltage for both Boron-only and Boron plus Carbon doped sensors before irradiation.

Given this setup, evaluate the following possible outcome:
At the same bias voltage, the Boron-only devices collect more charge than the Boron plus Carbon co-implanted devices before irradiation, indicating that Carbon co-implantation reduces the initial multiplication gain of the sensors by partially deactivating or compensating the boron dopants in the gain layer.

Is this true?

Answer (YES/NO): NO